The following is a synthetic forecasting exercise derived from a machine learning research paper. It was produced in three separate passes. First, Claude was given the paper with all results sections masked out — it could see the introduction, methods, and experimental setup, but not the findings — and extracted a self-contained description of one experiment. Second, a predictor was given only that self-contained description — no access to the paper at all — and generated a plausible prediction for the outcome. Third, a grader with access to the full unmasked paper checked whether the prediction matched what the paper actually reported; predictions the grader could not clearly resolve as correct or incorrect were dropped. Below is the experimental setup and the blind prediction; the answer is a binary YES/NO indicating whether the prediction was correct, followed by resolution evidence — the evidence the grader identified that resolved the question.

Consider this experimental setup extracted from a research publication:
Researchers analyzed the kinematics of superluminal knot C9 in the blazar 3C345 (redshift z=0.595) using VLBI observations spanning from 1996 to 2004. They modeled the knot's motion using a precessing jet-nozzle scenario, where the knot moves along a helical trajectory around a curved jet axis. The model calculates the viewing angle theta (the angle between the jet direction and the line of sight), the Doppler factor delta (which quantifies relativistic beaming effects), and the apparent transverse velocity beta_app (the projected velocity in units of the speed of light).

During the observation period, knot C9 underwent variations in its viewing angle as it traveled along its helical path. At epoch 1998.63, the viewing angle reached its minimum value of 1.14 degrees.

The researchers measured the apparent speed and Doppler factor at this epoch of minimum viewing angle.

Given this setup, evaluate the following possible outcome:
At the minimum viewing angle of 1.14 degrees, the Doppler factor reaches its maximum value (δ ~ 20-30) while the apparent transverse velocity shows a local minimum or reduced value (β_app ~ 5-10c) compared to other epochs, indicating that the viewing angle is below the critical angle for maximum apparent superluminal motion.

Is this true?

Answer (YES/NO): NO